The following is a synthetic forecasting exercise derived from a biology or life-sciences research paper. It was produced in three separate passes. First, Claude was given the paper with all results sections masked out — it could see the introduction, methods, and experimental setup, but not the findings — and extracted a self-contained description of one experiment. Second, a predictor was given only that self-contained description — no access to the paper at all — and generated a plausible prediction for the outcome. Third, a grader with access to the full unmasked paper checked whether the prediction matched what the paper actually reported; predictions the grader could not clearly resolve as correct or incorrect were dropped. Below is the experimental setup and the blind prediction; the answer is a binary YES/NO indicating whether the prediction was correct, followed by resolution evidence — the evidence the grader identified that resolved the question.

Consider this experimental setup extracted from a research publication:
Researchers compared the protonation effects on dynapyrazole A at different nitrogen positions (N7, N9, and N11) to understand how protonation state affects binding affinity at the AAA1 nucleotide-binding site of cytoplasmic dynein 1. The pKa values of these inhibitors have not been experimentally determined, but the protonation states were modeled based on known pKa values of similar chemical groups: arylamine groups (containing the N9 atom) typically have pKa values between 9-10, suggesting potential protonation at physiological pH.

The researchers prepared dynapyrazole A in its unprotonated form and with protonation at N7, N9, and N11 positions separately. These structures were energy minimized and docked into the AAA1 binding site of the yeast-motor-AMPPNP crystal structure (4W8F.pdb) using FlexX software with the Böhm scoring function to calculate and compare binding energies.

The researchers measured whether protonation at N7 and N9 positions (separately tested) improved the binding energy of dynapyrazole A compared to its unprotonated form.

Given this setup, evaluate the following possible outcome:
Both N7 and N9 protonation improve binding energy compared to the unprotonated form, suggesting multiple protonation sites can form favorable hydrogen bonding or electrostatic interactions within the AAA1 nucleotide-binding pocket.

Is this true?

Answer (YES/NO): YES